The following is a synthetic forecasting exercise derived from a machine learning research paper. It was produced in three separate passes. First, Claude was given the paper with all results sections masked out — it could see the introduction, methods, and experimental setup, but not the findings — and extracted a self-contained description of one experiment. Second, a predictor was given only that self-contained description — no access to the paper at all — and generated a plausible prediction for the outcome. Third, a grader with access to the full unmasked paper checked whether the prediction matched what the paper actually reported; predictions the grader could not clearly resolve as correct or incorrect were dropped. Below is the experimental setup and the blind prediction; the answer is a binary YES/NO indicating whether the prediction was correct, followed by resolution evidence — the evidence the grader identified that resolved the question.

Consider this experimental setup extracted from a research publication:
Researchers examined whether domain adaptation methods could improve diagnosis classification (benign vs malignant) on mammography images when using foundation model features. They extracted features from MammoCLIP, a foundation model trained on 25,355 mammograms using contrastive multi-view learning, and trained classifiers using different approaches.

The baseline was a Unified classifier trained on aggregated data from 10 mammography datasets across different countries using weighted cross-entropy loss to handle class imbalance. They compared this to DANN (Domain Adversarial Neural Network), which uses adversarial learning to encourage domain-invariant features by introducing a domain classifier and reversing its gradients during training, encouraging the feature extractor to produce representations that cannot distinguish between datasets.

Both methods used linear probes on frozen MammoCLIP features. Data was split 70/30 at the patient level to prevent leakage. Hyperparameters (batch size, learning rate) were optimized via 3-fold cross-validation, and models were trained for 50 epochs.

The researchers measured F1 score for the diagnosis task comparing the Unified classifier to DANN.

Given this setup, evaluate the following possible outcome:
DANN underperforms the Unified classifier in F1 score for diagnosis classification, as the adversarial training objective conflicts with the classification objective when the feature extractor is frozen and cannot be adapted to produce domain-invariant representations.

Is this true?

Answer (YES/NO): YES